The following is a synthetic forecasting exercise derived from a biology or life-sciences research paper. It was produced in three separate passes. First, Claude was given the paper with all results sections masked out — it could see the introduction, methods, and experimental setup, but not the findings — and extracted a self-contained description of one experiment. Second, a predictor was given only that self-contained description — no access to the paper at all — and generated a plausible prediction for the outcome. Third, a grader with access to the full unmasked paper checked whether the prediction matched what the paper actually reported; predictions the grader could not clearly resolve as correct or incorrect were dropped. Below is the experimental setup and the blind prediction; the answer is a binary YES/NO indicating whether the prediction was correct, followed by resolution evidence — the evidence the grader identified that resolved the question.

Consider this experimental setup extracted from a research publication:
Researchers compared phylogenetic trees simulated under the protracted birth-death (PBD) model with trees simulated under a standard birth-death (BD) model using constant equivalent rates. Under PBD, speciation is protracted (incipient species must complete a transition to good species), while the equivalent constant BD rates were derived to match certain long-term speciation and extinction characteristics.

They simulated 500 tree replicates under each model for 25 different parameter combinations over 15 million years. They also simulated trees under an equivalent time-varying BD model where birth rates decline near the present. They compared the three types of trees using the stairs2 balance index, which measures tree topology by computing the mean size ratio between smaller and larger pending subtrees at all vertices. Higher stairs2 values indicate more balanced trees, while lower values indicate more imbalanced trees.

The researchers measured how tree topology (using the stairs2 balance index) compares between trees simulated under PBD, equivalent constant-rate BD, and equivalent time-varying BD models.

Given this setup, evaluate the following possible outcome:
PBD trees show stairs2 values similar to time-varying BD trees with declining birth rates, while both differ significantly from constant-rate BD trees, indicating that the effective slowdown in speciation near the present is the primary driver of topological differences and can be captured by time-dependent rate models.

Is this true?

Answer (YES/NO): NO